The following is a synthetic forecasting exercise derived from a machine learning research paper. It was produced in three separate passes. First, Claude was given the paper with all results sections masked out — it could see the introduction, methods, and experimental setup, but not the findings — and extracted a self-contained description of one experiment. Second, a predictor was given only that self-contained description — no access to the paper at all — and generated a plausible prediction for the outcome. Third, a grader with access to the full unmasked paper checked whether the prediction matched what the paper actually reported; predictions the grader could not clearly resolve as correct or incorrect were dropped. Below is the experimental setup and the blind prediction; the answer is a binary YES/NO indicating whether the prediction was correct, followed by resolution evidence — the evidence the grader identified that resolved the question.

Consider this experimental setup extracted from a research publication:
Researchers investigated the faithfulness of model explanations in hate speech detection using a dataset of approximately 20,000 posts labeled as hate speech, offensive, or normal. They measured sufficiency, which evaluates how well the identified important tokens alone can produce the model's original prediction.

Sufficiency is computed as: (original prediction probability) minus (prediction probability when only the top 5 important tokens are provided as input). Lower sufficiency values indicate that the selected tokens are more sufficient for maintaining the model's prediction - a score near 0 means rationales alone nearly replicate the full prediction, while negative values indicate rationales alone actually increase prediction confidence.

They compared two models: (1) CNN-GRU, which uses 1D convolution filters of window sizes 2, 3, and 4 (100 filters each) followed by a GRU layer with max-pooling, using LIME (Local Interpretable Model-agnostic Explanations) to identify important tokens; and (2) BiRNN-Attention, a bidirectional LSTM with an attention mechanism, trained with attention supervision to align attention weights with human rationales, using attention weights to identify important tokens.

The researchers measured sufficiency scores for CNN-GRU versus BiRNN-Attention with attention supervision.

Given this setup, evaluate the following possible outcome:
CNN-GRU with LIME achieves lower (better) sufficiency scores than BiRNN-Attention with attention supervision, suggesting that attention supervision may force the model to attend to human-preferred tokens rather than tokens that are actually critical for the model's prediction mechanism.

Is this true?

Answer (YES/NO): YES